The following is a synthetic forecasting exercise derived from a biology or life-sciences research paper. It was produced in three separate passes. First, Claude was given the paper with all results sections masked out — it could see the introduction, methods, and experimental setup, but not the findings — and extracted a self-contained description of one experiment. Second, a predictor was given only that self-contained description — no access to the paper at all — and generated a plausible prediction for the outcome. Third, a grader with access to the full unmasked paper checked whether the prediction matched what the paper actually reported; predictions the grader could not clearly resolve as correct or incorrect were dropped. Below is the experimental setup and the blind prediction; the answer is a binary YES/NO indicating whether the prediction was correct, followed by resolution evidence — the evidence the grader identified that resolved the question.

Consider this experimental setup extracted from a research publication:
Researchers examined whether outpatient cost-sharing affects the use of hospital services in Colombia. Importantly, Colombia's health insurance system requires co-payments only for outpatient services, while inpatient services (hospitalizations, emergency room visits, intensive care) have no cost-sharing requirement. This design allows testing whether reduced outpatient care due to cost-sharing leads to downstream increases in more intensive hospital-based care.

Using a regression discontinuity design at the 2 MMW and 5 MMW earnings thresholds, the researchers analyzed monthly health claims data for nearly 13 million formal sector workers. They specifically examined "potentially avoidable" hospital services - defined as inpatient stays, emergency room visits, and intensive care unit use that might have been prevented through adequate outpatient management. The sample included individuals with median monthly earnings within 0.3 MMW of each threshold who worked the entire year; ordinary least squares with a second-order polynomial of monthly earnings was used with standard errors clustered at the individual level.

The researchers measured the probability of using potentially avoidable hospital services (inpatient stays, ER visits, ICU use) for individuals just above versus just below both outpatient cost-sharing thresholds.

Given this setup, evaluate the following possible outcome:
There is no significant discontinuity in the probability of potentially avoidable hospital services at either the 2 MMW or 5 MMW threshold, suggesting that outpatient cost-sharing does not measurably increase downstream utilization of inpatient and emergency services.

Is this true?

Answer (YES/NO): NO